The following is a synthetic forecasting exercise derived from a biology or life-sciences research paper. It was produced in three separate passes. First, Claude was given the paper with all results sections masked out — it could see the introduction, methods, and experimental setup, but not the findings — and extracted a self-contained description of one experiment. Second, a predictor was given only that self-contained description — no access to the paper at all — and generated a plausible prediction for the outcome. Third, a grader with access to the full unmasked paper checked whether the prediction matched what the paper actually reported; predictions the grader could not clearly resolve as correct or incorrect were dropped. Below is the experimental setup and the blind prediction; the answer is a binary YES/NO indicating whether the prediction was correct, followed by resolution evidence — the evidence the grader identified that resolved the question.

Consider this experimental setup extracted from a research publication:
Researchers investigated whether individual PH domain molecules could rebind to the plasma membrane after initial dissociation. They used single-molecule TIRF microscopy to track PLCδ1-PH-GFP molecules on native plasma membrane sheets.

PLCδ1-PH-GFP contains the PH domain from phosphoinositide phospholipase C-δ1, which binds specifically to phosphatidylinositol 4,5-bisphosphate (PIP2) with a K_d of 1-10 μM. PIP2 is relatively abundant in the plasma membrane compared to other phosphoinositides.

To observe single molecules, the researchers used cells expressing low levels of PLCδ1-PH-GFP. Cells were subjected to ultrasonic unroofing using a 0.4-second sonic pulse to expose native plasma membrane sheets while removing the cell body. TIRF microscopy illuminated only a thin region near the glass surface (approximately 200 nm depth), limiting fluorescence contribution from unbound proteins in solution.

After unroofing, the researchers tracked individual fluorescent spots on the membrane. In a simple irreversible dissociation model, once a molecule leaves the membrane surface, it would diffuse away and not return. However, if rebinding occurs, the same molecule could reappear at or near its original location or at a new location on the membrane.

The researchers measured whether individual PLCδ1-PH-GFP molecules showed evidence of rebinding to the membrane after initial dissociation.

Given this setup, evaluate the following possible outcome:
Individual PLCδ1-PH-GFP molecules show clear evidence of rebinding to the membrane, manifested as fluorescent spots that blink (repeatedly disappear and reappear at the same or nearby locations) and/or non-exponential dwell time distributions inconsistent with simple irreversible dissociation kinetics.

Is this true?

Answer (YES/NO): YES